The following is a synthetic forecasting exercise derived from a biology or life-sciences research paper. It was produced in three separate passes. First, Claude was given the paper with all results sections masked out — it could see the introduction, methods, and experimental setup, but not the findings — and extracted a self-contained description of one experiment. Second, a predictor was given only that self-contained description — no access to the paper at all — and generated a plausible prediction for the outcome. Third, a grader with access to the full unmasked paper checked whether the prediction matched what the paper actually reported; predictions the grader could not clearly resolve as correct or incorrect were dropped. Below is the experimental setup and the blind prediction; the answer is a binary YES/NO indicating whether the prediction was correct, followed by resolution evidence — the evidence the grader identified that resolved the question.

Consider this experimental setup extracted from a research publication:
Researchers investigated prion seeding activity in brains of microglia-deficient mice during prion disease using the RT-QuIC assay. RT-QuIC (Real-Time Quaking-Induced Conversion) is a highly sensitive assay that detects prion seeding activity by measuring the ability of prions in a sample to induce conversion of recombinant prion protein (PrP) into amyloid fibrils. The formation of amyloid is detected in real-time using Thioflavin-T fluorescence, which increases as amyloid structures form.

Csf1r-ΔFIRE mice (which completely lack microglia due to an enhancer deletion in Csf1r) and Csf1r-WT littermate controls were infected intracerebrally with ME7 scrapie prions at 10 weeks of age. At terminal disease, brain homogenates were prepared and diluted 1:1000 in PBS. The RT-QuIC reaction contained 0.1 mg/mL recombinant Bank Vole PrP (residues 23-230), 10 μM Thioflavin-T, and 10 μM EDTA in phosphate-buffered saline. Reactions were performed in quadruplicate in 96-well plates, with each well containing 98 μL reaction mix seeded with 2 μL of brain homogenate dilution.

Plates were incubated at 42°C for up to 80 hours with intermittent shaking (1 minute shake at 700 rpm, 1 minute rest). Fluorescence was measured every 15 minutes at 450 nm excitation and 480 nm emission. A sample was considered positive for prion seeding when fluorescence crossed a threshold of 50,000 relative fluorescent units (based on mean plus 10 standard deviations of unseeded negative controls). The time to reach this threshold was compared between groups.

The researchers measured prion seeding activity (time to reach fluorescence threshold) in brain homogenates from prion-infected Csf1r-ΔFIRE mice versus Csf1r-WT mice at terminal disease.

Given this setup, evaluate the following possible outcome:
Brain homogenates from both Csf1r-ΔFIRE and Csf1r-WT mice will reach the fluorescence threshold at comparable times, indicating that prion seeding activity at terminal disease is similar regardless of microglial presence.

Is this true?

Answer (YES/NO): YES